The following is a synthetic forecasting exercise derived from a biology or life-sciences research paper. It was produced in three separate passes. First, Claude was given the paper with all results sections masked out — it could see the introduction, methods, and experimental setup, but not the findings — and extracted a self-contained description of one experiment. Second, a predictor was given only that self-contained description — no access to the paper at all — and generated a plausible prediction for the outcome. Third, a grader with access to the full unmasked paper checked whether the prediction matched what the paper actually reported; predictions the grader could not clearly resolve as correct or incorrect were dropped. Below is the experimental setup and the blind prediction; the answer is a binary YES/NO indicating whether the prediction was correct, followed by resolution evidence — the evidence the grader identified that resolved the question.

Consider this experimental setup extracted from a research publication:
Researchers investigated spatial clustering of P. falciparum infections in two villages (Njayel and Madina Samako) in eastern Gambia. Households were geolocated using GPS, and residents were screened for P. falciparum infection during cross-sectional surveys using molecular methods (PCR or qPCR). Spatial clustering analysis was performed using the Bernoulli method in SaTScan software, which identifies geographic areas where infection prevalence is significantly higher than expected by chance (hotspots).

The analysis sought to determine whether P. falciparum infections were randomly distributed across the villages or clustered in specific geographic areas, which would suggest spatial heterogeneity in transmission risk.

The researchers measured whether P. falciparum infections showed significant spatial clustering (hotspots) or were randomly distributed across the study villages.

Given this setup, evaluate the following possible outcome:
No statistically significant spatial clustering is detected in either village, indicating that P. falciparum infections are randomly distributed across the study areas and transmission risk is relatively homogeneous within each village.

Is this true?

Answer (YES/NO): NO